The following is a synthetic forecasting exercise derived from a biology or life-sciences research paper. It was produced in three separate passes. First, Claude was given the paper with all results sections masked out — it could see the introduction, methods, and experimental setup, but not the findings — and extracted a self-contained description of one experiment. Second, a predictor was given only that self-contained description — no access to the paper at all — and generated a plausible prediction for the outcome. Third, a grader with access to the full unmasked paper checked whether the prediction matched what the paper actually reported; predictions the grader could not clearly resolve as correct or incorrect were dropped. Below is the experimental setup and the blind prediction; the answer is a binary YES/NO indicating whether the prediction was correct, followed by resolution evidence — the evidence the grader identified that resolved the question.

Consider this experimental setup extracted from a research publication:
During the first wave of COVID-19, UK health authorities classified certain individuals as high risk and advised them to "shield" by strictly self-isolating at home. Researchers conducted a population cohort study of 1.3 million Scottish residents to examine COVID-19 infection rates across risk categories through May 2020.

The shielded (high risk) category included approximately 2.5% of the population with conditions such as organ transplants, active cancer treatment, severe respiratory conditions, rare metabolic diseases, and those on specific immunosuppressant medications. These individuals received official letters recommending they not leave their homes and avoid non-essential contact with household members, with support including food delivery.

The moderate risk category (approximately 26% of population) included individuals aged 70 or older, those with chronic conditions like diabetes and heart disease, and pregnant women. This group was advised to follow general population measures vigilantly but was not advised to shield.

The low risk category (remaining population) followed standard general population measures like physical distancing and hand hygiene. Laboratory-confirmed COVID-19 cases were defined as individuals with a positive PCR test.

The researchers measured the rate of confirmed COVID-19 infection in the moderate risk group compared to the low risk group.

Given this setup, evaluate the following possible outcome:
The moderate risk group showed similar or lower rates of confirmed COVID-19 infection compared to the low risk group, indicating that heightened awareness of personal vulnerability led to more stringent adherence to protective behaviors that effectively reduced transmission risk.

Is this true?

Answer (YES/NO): NO